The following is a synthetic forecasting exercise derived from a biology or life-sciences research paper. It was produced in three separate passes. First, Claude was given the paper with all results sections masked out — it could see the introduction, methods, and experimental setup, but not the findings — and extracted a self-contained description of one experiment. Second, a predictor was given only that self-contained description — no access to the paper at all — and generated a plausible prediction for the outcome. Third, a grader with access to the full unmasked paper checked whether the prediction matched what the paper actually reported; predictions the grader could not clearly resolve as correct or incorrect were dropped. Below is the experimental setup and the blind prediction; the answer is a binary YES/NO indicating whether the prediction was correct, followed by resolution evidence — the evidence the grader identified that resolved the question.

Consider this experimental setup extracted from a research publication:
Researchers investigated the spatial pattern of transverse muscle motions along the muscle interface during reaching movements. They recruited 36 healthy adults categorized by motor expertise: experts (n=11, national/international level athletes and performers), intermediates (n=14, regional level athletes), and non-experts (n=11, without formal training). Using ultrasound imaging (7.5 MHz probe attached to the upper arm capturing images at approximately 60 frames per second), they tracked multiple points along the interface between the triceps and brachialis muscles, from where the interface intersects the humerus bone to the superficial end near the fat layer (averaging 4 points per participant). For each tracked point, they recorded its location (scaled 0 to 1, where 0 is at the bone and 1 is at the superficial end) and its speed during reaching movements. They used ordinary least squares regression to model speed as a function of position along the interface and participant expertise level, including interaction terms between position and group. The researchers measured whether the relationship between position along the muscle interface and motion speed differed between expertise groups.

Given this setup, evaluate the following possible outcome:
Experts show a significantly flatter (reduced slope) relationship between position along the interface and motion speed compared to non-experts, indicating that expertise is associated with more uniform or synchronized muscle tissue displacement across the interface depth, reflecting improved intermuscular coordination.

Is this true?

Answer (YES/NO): NO